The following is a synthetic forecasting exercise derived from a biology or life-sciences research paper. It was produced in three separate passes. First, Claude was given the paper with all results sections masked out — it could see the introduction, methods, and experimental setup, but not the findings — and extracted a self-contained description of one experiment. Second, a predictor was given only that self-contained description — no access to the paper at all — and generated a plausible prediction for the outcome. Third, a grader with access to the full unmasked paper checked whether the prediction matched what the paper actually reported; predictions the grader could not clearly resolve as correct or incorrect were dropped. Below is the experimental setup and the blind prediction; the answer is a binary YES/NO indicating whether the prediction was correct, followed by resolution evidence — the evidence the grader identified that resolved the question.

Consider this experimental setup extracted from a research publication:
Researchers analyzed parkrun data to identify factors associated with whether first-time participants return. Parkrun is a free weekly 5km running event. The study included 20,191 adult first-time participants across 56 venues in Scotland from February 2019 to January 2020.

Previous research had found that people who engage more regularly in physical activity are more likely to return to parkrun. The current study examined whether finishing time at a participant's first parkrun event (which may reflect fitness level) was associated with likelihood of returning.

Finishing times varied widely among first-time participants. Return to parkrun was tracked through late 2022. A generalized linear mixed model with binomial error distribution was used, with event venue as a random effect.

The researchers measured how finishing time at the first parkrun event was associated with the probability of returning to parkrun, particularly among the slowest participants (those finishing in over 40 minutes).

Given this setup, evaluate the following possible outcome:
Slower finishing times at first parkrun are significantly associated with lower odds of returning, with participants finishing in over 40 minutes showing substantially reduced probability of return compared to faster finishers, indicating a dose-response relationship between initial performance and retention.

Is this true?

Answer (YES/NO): NO